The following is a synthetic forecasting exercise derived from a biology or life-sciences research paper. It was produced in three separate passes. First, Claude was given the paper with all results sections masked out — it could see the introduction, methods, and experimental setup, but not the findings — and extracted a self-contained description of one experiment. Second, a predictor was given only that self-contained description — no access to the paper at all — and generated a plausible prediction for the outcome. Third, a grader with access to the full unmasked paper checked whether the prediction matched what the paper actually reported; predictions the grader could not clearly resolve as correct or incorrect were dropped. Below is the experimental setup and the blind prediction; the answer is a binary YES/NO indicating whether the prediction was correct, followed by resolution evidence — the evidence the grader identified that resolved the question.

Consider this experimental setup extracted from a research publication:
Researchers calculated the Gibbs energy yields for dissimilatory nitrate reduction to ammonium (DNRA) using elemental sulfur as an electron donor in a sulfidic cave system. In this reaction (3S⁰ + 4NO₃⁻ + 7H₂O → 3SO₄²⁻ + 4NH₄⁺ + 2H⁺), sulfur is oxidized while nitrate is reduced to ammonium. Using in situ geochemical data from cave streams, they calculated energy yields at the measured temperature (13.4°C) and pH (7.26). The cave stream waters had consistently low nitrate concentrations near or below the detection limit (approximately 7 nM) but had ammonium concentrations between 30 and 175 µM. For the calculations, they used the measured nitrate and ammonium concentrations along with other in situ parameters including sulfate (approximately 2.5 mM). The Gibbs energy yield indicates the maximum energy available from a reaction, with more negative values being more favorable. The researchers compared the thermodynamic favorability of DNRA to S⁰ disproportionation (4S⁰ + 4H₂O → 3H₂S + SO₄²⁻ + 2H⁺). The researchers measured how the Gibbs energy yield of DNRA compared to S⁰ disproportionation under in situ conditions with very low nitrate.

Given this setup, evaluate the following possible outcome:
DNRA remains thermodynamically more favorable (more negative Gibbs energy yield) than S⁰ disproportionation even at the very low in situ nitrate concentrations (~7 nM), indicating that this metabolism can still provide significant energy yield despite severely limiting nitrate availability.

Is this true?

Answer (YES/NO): YES